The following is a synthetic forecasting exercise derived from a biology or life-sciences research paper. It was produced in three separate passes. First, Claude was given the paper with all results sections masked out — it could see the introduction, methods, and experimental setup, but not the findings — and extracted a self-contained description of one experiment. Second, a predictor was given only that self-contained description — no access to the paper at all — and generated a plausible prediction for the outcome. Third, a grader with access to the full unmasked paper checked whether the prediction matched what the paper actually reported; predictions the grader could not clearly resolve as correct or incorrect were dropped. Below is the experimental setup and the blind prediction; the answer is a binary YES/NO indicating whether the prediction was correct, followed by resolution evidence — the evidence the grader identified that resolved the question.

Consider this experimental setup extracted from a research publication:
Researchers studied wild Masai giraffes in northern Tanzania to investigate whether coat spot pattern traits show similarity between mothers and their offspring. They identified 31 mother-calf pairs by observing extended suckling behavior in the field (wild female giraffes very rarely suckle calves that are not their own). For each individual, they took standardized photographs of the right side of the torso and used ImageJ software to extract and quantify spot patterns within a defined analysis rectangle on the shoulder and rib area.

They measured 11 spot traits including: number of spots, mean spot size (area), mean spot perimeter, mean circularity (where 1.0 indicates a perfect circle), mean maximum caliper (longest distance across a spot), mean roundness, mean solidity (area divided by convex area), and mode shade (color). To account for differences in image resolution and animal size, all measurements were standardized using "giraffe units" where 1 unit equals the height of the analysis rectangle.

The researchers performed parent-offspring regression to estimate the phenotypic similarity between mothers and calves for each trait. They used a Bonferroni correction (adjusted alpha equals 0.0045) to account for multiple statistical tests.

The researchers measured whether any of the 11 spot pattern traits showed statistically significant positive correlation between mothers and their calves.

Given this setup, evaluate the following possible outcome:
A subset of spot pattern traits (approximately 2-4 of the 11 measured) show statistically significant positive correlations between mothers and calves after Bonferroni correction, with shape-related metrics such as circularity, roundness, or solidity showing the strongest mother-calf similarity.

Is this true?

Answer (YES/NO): YES